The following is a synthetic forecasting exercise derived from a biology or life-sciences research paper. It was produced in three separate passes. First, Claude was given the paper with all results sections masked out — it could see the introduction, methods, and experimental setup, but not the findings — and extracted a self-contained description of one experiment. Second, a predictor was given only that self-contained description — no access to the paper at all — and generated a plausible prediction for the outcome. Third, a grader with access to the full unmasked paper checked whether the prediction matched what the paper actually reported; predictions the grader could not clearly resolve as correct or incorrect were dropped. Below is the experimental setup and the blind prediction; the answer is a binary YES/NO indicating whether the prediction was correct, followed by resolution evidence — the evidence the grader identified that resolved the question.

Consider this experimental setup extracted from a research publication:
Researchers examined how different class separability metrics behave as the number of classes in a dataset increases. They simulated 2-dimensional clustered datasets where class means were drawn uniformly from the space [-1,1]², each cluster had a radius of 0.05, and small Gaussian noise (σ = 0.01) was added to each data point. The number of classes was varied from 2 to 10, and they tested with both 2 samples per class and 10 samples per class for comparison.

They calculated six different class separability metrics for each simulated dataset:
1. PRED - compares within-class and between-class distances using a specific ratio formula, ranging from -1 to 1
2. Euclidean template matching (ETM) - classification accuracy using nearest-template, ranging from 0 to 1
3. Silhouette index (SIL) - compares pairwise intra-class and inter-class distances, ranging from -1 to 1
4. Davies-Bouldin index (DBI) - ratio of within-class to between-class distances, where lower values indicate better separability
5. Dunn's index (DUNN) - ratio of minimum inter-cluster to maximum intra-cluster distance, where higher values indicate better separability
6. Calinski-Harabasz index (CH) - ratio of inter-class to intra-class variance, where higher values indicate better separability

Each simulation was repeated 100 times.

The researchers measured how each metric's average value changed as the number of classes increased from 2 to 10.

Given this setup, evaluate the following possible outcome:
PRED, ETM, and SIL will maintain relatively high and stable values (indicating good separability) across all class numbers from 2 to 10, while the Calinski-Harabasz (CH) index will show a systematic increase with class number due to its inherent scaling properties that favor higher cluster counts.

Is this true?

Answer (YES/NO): NO